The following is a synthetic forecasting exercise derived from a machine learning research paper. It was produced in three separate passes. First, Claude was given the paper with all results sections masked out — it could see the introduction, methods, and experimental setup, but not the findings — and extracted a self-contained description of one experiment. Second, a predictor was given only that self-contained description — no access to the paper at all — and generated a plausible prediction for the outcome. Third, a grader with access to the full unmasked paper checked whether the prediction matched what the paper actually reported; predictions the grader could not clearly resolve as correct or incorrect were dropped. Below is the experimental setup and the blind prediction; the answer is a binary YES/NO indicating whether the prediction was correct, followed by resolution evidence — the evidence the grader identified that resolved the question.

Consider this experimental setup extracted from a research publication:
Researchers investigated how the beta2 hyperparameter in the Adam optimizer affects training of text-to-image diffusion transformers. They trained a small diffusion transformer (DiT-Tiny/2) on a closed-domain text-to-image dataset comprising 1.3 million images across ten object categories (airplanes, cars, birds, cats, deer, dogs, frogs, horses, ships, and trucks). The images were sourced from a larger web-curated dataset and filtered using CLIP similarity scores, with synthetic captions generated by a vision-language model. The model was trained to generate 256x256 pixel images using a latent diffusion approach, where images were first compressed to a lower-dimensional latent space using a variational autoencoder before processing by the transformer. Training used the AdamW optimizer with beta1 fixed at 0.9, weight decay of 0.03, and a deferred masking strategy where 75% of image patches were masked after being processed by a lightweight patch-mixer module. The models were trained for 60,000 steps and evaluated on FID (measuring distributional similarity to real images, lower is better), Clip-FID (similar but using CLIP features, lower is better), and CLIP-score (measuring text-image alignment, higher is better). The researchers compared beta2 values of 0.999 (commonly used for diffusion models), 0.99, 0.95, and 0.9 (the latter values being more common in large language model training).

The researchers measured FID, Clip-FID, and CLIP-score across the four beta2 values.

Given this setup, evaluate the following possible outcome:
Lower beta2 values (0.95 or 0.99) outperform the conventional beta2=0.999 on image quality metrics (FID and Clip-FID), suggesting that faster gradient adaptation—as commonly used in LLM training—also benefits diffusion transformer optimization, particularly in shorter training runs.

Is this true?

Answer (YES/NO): NO